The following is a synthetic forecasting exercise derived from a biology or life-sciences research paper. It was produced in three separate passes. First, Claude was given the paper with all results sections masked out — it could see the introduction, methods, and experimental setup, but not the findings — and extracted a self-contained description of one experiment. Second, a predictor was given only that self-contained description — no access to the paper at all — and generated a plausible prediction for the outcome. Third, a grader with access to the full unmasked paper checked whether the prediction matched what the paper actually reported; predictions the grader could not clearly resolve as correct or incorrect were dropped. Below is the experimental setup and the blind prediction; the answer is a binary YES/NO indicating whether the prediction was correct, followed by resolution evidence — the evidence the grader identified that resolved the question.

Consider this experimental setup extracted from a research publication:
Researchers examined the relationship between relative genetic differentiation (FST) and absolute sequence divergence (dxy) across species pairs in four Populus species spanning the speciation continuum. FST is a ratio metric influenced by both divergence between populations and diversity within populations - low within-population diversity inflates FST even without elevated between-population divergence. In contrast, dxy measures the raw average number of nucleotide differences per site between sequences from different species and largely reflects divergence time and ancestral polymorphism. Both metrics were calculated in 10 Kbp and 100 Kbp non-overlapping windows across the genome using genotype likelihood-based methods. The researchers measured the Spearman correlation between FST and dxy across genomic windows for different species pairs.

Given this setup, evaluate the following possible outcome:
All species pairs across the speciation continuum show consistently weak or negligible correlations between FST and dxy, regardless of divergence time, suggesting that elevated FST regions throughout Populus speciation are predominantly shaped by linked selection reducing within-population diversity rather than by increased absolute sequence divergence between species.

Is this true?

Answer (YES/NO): YES